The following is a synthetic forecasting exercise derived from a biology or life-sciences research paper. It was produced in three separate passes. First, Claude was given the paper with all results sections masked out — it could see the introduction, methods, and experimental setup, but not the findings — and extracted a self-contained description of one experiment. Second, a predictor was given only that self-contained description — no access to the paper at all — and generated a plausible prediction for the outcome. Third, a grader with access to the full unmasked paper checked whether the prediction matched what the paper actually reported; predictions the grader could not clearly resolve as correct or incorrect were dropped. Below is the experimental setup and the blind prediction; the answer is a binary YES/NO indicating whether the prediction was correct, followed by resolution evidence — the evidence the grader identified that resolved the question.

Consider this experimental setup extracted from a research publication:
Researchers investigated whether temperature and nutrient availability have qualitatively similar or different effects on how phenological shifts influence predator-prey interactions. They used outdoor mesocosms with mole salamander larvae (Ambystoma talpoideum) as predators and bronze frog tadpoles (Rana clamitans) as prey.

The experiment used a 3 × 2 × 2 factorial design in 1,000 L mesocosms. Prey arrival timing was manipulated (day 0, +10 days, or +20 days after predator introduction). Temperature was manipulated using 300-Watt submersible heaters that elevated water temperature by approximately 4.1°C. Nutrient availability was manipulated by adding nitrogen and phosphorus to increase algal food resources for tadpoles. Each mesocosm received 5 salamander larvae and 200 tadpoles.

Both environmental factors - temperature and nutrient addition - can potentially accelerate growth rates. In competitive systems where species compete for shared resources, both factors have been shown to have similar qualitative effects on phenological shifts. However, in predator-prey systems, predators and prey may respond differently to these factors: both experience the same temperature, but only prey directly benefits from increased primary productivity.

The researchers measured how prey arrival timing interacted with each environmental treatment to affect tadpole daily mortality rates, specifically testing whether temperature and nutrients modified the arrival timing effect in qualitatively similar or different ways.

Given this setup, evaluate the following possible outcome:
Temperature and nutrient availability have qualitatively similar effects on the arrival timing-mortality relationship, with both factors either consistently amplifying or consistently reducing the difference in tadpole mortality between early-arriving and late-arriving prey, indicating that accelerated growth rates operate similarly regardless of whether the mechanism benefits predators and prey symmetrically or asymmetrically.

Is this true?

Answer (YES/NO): NO